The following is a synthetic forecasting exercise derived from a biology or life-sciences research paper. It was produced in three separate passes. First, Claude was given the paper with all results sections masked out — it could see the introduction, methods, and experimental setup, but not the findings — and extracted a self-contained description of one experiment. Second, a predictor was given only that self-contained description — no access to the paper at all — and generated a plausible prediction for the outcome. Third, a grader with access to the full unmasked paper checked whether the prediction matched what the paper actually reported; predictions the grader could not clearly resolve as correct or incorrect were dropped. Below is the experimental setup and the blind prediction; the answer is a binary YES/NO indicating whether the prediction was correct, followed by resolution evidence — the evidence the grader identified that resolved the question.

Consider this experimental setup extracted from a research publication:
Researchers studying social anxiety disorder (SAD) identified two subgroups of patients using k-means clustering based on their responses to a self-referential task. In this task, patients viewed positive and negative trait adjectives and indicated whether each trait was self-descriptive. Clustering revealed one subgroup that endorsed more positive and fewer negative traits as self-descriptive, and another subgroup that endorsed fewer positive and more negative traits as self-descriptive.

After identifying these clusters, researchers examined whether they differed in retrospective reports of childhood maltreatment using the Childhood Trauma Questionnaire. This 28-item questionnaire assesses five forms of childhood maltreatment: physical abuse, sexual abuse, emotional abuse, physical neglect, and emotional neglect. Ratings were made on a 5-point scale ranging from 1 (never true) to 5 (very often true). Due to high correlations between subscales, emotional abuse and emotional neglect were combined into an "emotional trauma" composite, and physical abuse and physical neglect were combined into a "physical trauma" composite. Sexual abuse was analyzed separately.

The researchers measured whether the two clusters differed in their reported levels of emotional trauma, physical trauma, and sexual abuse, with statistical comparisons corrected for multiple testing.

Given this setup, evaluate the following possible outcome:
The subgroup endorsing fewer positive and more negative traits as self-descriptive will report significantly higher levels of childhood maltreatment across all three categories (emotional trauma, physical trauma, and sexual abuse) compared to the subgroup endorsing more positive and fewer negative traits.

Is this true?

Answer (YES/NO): NO